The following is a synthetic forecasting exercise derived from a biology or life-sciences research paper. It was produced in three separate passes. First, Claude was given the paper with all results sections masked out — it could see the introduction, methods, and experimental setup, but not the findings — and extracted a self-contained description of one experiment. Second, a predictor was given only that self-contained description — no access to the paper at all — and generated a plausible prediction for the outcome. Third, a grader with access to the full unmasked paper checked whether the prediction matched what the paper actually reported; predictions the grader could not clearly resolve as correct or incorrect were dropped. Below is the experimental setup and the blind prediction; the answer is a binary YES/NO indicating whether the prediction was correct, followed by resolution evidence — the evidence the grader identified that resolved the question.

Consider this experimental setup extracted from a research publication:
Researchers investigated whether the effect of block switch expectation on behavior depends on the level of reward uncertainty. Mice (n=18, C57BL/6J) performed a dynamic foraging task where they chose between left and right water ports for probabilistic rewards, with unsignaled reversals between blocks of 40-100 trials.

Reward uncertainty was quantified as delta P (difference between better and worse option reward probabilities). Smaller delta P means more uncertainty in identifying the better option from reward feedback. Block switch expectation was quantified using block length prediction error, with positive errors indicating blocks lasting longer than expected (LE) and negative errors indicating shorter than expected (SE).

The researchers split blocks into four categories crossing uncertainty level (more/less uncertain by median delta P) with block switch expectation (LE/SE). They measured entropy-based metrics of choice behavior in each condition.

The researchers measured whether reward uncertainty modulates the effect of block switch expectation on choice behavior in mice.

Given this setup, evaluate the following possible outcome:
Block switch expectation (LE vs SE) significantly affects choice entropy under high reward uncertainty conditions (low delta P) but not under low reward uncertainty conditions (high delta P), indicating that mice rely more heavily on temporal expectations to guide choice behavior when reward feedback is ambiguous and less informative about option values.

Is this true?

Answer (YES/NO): YES